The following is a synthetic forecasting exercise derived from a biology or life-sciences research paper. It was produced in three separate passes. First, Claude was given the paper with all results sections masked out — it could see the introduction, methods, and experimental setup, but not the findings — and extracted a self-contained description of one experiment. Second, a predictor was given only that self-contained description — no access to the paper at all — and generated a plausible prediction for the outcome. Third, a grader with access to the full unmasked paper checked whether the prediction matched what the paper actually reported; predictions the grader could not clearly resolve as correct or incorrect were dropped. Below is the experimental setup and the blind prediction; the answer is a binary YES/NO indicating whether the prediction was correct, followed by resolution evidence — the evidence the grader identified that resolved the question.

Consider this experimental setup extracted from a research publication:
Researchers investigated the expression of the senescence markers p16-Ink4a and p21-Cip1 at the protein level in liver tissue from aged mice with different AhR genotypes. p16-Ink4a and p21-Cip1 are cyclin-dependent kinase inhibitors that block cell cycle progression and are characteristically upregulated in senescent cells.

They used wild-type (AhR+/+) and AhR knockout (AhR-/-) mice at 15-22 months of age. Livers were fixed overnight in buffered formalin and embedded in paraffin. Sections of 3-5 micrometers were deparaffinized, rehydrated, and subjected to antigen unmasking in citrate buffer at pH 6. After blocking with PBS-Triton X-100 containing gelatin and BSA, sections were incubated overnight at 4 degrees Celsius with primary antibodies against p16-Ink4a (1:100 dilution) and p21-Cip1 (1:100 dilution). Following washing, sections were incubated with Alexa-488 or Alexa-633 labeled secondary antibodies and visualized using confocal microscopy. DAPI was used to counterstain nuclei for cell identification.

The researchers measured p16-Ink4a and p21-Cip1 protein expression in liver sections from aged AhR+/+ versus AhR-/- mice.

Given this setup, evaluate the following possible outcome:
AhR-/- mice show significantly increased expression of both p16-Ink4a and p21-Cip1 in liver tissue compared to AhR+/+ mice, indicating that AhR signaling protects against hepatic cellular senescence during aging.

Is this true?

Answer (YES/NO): YES